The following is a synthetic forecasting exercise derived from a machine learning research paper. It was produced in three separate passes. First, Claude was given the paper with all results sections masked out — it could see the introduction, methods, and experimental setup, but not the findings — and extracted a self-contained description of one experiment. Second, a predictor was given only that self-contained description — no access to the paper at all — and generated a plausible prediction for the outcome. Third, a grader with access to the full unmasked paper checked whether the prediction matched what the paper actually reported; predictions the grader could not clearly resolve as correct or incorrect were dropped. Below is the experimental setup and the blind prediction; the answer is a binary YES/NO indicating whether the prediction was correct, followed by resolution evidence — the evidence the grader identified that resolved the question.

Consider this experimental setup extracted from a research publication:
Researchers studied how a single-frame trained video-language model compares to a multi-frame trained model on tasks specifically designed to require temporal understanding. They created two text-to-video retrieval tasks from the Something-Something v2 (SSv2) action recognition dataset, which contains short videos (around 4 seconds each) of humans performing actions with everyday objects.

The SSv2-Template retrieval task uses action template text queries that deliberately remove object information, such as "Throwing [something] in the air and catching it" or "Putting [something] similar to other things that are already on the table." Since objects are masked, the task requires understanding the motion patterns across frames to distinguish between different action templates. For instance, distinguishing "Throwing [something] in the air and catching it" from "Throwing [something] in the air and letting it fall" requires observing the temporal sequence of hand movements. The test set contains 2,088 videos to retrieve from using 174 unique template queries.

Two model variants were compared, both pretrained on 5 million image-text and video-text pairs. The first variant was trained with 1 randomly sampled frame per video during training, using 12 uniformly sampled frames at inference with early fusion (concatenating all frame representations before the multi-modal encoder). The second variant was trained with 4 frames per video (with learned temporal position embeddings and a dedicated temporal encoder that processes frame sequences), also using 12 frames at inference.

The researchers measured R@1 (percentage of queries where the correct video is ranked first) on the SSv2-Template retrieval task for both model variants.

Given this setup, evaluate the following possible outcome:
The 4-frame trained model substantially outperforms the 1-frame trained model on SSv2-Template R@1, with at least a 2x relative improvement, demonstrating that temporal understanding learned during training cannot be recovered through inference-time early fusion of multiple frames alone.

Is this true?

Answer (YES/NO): NO